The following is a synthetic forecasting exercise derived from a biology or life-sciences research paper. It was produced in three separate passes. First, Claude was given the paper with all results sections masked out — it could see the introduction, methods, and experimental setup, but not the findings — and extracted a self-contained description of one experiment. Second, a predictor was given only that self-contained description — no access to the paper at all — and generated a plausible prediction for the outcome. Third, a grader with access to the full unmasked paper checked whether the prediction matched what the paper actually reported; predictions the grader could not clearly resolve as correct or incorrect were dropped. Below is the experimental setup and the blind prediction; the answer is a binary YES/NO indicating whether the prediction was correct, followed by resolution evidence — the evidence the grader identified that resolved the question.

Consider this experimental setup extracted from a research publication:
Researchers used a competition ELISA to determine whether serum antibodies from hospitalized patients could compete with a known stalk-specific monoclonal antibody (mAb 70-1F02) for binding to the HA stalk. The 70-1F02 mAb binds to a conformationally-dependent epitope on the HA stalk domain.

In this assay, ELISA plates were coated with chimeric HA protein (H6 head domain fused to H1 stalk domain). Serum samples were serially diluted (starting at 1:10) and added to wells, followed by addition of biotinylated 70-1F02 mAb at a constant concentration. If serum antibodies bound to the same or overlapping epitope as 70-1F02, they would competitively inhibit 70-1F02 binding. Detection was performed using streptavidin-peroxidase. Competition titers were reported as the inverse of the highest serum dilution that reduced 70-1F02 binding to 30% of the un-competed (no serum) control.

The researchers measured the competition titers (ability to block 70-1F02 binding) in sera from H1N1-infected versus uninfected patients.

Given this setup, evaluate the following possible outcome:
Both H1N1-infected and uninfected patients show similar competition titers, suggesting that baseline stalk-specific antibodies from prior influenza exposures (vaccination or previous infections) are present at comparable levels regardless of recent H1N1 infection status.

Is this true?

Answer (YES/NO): NO